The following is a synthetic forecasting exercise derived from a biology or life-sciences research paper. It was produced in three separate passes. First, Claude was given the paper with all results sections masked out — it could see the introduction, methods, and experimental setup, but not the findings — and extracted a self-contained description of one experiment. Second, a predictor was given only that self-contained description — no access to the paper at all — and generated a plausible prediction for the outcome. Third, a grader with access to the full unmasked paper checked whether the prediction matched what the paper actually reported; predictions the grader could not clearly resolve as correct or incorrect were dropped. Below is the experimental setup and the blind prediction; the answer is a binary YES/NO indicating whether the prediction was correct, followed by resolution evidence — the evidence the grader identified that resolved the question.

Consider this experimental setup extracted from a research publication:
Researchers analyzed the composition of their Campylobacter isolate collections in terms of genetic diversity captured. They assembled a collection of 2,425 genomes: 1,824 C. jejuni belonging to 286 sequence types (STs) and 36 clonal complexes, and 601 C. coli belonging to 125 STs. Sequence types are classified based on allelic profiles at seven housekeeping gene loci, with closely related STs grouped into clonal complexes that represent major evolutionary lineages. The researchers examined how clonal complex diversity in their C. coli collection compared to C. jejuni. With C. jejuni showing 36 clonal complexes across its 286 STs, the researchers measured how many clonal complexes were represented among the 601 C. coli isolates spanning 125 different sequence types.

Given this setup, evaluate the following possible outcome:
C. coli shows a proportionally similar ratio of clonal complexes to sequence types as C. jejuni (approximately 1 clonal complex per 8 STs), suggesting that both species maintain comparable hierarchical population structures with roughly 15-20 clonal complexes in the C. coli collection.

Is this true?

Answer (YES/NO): NO